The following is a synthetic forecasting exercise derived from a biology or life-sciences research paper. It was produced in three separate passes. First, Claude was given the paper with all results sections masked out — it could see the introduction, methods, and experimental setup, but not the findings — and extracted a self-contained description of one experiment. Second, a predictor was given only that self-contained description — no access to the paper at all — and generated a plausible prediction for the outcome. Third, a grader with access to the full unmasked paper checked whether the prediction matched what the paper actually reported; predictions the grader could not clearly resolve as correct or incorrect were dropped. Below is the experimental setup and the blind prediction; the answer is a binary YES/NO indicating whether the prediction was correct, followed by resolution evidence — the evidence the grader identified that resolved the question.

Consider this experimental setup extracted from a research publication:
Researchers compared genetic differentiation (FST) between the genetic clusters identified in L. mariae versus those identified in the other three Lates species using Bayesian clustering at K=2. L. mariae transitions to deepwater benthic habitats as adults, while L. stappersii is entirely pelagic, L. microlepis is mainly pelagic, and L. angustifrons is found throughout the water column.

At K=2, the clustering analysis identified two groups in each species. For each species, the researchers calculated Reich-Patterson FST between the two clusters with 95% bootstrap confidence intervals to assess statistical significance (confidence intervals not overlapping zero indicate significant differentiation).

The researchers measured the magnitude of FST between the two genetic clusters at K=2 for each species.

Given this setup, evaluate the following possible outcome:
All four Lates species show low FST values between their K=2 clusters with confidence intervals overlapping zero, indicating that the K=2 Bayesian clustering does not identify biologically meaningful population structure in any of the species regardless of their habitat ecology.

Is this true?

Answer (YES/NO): NO